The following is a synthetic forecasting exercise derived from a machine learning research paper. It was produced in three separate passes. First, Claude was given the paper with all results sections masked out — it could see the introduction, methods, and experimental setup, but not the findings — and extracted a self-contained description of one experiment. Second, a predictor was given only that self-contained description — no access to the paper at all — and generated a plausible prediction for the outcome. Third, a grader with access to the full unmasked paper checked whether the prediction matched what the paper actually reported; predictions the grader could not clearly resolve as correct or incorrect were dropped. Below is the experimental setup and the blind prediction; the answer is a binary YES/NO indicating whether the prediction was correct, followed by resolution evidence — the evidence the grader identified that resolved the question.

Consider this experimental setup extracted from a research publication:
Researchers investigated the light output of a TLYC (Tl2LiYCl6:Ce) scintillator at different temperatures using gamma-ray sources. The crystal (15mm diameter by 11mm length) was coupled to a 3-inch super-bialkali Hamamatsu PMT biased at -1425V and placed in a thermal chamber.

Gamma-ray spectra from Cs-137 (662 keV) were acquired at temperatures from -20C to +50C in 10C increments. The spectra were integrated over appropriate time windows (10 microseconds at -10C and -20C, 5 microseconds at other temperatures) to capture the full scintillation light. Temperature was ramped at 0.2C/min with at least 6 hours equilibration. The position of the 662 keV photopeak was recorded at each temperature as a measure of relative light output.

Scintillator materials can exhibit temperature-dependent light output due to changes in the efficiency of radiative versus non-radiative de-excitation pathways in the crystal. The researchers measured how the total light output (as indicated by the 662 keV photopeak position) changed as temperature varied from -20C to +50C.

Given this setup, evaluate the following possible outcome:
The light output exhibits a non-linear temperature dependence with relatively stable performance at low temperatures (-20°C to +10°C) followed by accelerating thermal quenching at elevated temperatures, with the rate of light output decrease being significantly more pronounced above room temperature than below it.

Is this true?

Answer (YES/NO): NO